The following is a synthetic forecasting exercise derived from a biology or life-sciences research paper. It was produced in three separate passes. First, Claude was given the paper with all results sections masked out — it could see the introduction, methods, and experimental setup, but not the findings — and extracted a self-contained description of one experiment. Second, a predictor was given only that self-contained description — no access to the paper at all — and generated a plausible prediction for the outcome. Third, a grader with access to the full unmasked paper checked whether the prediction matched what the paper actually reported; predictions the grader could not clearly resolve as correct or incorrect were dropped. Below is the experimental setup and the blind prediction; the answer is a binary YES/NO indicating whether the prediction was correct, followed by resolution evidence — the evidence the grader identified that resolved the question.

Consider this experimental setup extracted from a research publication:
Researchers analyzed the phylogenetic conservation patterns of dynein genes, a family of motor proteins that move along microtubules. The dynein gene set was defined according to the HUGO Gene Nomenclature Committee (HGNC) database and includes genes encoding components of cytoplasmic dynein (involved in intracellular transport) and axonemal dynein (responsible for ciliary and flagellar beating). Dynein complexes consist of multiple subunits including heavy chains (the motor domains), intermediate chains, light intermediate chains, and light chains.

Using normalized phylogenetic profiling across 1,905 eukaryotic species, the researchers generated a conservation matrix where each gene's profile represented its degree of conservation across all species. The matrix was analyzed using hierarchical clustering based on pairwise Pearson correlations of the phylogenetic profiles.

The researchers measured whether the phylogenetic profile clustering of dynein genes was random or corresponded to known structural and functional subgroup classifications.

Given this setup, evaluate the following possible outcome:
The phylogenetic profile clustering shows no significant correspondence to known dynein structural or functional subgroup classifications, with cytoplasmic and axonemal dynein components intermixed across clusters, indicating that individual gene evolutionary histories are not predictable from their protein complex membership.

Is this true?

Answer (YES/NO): NO